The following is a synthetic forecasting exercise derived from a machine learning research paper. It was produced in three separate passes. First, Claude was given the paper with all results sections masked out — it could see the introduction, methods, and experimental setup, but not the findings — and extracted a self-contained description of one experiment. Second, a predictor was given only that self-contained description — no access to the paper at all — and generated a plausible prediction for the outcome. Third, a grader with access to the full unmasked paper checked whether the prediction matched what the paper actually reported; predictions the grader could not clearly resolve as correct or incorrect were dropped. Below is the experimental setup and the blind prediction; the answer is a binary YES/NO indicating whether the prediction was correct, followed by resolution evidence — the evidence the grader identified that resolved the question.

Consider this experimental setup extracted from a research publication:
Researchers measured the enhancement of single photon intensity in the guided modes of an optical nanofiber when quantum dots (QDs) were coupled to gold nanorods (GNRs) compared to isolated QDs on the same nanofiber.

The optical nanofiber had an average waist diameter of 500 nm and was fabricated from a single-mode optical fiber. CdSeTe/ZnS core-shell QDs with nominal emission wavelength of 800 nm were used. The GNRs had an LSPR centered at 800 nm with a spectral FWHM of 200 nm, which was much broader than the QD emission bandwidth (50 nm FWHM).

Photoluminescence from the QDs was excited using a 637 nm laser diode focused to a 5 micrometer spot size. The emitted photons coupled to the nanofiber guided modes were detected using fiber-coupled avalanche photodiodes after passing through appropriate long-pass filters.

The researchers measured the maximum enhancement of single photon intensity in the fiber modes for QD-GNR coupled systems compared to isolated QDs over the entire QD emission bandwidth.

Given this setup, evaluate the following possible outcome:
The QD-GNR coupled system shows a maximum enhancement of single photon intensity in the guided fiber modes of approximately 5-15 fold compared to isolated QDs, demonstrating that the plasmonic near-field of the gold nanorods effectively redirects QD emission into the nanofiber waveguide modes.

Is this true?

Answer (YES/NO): NO